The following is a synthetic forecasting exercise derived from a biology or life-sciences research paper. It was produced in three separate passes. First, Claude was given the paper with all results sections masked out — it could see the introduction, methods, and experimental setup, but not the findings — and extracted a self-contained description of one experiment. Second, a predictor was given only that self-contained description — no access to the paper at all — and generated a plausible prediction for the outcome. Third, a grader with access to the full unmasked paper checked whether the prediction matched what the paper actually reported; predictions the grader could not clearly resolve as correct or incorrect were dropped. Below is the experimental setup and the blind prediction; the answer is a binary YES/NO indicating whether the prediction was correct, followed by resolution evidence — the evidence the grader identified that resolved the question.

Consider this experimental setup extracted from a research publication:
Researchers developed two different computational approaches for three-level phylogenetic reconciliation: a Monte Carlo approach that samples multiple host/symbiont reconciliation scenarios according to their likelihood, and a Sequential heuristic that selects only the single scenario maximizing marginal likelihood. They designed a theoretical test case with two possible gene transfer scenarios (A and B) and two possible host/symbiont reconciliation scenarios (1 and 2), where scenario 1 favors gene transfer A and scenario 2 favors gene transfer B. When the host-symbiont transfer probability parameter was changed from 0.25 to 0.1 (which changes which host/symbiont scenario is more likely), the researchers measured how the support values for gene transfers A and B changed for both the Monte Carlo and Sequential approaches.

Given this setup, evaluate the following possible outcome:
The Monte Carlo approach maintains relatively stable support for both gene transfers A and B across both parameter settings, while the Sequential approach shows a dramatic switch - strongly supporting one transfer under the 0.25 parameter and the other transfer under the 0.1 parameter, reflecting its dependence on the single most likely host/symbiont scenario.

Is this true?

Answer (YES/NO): YES